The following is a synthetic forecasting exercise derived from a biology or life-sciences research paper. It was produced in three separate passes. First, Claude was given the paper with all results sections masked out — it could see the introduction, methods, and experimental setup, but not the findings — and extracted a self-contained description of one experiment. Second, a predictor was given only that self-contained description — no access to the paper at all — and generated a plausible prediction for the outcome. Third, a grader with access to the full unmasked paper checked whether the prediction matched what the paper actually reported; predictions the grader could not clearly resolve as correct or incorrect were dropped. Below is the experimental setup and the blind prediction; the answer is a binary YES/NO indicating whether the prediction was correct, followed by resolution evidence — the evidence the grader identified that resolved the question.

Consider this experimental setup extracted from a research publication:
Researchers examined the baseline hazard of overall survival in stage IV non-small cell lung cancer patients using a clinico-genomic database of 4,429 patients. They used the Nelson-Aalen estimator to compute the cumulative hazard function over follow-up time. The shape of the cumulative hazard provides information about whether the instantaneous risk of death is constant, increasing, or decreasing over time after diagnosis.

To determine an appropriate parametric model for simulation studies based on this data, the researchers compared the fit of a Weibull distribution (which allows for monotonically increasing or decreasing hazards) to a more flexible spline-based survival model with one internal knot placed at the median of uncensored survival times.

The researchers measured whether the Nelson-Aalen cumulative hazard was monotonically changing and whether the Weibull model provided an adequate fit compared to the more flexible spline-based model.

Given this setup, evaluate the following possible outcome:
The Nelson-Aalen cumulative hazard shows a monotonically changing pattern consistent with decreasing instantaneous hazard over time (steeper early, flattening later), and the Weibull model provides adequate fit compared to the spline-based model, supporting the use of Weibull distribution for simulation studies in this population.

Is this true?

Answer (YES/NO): YES